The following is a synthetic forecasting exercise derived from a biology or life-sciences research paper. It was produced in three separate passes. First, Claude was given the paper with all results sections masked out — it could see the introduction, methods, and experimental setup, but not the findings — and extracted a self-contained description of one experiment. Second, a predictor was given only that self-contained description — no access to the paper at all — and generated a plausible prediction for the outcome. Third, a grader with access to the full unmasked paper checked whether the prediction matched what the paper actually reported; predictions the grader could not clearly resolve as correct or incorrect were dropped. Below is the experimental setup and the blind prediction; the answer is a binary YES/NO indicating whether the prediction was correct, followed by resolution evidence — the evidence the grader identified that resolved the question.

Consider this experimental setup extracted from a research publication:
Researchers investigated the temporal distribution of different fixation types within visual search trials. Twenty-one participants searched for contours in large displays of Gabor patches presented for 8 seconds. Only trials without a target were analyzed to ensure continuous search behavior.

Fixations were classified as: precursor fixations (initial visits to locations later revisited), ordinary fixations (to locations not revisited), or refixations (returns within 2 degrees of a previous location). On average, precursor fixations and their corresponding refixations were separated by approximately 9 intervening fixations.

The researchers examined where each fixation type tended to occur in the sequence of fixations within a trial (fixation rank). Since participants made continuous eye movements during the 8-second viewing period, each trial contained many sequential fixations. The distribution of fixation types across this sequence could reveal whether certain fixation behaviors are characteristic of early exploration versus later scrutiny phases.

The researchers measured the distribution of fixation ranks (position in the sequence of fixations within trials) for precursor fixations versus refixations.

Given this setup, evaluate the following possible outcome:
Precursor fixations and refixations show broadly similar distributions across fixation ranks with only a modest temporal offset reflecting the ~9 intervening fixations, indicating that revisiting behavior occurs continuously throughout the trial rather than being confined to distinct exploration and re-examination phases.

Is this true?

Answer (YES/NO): NO